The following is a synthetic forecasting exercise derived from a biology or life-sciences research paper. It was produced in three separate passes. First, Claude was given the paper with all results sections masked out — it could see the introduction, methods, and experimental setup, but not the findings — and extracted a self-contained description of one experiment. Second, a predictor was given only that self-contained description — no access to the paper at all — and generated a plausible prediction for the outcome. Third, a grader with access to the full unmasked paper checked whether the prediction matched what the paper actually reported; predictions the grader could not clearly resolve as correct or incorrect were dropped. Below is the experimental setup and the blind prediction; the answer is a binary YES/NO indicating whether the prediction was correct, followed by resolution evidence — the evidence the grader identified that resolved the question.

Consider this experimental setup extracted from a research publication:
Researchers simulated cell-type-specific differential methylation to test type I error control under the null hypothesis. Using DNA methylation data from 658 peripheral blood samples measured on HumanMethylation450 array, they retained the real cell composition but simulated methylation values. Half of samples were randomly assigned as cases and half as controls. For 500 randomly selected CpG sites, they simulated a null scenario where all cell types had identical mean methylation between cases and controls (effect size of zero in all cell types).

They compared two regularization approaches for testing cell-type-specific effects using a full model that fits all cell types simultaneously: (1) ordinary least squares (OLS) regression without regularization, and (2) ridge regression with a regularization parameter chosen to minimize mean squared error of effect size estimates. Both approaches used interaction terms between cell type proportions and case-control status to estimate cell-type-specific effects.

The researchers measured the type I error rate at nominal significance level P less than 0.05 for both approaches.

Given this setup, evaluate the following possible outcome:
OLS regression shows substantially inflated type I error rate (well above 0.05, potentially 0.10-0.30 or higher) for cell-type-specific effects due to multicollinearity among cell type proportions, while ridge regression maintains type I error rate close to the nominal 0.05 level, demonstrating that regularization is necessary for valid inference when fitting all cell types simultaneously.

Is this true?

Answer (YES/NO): NO